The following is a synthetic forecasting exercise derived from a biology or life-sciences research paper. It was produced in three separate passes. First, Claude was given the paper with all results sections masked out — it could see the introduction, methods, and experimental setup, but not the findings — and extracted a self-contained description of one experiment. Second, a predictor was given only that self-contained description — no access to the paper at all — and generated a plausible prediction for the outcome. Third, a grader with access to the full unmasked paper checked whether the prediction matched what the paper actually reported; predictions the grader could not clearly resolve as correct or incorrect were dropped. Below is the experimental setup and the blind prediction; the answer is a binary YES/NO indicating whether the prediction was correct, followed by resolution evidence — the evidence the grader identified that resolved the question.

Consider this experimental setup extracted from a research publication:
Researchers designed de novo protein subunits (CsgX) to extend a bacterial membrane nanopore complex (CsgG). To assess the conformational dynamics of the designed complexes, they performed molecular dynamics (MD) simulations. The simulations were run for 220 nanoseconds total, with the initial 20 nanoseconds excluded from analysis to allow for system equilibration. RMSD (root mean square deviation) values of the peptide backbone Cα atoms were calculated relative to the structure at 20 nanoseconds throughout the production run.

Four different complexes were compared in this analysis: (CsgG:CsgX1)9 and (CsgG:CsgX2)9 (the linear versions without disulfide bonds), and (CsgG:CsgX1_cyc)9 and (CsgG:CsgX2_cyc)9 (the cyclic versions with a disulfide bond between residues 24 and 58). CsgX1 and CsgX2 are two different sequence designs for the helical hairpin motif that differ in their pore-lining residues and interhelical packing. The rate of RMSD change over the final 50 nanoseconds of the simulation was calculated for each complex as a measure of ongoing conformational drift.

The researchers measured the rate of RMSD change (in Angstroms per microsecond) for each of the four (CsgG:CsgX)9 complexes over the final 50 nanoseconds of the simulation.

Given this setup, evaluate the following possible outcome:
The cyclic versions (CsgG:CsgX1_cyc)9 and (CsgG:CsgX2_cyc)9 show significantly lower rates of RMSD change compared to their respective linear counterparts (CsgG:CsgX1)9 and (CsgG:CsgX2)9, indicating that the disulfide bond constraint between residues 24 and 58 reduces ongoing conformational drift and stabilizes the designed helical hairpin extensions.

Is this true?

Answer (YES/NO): NO